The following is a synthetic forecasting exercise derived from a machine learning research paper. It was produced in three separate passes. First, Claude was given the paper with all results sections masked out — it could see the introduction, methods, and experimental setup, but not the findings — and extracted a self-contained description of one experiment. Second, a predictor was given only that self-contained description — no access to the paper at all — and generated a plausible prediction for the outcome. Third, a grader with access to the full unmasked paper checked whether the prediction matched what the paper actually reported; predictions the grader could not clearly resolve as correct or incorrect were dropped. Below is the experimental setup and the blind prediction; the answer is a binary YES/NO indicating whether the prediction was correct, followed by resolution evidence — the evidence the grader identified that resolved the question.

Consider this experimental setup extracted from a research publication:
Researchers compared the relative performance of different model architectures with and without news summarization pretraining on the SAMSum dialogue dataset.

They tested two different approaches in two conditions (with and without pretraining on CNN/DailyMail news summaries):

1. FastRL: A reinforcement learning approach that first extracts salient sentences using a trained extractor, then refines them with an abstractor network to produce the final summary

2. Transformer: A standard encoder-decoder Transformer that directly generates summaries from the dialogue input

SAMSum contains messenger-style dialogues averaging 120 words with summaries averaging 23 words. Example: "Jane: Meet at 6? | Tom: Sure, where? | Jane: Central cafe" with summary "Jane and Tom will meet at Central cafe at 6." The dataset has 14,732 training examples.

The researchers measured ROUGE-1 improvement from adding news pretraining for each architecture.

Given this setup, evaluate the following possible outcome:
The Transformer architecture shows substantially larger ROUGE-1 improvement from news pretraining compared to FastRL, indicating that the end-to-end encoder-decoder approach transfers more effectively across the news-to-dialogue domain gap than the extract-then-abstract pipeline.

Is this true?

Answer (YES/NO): YES